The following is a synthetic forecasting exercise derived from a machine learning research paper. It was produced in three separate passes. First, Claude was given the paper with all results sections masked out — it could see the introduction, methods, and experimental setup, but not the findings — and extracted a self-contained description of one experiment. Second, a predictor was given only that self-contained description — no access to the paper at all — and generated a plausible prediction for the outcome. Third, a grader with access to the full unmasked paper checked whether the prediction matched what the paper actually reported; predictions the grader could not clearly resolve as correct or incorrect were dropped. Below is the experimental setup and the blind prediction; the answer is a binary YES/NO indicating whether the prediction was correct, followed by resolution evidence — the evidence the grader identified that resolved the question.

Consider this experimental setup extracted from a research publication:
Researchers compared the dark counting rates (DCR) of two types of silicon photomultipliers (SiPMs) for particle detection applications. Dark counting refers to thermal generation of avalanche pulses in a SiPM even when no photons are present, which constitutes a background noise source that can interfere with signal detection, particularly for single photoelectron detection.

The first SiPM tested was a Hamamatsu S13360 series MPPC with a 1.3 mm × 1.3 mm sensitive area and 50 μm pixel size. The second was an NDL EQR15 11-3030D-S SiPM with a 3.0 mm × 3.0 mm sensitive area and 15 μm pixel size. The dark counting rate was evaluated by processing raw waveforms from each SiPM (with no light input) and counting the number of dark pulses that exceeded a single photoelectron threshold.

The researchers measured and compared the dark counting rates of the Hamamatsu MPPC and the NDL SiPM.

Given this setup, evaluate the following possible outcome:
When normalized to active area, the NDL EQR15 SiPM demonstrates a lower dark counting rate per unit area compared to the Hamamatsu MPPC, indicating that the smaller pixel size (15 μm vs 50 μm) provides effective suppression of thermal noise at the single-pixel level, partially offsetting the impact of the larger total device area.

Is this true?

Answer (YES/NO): NO